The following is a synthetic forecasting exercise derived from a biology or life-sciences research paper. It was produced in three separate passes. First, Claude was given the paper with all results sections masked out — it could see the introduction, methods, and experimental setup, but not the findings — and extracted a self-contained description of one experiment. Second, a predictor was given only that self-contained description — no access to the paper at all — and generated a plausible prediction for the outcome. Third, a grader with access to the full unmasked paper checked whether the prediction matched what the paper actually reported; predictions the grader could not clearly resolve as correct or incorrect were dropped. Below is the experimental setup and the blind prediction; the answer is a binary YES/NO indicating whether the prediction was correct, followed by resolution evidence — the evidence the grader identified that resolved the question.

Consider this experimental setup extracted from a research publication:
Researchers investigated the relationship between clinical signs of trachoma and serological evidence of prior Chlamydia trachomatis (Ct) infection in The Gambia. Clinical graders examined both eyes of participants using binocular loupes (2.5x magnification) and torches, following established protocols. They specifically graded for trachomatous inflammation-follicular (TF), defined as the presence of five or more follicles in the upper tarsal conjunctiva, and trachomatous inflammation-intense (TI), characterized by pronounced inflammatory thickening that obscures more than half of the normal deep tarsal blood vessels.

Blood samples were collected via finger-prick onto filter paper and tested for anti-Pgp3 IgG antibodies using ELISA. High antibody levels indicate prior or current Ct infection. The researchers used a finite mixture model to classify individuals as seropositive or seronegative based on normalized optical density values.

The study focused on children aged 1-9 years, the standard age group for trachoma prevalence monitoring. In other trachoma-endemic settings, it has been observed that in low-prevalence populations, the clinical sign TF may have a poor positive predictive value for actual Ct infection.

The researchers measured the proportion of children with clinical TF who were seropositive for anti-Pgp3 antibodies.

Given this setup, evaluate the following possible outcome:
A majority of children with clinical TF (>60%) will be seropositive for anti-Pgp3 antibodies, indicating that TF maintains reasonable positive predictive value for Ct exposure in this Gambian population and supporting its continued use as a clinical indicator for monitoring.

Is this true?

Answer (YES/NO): NO